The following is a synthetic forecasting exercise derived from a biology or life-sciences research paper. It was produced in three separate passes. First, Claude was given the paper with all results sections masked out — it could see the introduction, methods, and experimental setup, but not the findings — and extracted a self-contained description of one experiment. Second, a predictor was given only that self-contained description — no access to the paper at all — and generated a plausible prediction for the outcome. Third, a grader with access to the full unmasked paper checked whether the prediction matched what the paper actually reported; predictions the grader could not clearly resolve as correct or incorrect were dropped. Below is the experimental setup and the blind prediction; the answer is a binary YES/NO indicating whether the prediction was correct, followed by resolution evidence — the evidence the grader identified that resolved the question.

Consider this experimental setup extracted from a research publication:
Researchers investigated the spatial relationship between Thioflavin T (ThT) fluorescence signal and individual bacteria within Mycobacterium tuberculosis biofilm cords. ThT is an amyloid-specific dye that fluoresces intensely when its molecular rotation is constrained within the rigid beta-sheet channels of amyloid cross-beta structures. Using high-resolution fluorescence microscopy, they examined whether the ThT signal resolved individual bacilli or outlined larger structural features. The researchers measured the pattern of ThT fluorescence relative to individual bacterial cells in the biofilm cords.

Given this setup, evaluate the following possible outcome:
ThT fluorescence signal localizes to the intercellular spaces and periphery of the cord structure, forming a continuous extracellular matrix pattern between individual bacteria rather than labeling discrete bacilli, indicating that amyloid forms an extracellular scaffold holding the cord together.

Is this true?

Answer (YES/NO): YES